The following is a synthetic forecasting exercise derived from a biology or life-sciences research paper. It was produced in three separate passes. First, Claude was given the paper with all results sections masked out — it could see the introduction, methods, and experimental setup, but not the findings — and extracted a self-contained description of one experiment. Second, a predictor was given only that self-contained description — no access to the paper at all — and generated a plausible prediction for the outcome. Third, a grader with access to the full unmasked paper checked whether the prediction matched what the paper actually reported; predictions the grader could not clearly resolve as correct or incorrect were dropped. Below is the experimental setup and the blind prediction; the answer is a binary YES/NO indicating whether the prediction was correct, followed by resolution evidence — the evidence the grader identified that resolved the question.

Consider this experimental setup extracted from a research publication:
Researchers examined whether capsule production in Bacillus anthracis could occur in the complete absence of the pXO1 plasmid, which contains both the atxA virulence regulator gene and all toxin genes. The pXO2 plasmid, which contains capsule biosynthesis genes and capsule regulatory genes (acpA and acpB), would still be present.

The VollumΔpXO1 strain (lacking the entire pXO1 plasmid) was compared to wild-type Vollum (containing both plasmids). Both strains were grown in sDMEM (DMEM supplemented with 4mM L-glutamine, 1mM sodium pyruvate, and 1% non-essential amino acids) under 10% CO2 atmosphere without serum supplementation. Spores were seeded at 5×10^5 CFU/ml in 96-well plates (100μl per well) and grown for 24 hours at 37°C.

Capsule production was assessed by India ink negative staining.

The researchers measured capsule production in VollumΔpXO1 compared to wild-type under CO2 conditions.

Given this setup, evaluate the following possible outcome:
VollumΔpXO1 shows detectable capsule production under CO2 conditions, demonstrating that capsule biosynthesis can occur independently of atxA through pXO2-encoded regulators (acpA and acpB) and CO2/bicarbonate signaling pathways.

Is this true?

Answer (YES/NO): YES